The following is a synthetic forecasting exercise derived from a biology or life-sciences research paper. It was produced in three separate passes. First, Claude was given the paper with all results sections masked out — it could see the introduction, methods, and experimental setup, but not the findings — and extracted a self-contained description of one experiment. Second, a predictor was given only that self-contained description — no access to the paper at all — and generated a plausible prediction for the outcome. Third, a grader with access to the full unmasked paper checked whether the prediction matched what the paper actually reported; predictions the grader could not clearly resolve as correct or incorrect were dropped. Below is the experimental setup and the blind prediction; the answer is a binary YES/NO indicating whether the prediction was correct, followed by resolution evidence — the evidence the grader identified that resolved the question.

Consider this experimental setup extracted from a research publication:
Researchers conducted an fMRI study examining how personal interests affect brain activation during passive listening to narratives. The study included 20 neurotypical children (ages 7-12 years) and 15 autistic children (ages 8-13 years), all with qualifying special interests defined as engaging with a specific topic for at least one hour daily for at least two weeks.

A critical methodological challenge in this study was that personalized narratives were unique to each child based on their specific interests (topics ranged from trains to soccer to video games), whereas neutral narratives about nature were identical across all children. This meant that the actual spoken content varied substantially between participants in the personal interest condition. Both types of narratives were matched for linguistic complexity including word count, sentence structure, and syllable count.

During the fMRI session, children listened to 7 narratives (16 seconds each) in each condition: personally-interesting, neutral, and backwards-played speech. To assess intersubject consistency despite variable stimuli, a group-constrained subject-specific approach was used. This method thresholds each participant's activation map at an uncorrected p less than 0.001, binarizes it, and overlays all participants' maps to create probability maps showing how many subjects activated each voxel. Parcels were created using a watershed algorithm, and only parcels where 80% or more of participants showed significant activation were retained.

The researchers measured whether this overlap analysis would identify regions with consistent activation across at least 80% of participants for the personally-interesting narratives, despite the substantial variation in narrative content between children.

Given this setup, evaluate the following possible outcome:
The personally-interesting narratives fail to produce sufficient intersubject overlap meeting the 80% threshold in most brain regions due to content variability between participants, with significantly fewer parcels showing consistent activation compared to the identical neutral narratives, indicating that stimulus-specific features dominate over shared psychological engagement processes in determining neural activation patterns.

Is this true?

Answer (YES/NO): NO